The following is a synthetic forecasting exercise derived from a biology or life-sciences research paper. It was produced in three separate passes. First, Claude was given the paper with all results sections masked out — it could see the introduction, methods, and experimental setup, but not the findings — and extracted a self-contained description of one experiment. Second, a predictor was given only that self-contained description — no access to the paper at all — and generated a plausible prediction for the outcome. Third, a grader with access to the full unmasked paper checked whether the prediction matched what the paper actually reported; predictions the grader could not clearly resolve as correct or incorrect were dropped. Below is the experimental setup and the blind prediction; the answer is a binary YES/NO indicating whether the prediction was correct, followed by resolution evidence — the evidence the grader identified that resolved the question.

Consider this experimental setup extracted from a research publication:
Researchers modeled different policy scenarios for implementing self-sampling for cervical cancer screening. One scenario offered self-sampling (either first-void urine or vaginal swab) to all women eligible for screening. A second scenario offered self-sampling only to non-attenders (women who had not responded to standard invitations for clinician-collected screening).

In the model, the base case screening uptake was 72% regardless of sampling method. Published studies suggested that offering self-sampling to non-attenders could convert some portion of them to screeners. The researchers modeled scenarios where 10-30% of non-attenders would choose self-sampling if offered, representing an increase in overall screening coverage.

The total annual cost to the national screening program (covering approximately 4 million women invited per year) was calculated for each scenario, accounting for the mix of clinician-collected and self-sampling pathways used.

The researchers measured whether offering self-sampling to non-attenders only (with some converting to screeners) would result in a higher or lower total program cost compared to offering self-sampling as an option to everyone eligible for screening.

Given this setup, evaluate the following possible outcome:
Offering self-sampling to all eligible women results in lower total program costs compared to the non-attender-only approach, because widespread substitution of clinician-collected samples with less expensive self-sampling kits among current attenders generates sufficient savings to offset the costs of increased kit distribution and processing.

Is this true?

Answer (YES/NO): YES